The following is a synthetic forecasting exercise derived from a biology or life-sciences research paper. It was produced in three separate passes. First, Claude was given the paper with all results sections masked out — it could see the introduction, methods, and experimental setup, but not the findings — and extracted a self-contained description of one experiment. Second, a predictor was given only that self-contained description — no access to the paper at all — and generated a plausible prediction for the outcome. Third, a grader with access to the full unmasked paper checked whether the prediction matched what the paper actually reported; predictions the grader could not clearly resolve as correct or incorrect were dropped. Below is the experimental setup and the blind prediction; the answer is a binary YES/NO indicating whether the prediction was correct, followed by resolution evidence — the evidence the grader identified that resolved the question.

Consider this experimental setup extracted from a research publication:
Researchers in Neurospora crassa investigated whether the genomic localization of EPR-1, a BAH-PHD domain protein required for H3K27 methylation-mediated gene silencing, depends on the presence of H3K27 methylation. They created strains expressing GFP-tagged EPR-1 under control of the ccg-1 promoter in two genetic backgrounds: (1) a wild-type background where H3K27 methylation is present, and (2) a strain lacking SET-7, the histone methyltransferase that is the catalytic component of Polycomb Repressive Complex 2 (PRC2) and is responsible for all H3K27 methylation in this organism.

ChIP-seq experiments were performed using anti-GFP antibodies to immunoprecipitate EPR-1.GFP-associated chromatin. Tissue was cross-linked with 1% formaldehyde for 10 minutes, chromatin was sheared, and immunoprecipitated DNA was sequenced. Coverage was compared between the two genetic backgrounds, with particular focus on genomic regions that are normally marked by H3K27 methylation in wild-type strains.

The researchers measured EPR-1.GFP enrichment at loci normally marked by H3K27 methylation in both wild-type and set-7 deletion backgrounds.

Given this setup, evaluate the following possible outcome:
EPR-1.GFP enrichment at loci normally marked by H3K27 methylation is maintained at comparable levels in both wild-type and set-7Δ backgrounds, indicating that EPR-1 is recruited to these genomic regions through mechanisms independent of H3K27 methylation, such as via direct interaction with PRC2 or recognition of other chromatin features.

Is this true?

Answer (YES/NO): NO